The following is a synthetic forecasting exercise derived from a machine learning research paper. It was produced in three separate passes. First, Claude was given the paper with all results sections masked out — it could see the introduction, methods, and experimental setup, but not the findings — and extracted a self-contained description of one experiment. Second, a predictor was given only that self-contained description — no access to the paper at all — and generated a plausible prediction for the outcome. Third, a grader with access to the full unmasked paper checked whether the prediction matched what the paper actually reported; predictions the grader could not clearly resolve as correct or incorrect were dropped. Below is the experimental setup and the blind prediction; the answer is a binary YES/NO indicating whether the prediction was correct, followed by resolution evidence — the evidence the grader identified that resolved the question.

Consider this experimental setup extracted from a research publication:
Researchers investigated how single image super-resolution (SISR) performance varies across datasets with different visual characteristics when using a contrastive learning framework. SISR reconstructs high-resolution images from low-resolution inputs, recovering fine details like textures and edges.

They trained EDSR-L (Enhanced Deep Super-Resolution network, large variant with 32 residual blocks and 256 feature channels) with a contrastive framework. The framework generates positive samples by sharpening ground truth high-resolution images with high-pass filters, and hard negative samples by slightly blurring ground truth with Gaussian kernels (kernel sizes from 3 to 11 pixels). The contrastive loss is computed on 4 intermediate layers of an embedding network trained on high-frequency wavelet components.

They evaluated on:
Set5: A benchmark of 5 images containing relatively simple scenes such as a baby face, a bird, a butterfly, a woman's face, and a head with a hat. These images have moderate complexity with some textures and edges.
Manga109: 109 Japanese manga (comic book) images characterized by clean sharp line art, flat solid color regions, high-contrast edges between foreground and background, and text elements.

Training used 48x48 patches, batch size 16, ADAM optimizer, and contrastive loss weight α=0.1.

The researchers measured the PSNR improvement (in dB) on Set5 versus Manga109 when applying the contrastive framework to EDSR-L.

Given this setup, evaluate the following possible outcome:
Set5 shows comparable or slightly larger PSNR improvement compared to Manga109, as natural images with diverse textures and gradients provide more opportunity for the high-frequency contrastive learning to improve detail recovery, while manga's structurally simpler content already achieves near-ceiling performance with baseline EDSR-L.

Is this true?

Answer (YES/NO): NO